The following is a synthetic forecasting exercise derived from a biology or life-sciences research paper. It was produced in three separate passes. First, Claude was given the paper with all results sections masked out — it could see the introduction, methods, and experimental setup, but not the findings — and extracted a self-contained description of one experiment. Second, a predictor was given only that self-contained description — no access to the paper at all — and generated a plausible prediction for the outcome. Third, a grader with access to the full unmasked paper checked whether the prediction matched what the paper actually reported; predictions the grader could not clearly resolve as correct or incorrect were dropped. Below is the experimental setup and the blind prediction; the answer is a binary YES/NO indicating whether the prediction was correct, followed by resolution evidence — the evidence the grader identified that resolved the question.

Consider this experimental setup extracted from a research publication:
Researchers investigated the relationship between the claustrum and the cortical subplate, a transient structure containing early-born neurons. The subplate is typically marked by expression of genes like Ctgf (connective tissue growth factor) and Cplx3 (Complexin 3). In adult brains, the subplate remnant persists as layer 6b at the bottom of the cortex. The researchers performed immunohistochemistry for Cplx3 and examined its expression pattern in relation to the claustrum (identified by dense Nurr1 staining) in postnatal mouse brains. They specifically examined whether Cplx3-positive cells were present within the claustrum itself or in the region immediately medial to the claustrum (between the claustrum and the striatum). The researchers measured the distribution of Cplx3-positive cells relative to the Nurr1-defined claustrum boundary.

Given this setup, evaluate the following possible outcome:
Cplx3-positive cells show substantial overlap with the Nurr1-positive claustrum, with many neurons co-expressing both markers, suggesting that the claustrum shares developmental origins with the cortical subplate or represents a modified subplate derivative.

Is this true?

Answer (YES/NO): NO